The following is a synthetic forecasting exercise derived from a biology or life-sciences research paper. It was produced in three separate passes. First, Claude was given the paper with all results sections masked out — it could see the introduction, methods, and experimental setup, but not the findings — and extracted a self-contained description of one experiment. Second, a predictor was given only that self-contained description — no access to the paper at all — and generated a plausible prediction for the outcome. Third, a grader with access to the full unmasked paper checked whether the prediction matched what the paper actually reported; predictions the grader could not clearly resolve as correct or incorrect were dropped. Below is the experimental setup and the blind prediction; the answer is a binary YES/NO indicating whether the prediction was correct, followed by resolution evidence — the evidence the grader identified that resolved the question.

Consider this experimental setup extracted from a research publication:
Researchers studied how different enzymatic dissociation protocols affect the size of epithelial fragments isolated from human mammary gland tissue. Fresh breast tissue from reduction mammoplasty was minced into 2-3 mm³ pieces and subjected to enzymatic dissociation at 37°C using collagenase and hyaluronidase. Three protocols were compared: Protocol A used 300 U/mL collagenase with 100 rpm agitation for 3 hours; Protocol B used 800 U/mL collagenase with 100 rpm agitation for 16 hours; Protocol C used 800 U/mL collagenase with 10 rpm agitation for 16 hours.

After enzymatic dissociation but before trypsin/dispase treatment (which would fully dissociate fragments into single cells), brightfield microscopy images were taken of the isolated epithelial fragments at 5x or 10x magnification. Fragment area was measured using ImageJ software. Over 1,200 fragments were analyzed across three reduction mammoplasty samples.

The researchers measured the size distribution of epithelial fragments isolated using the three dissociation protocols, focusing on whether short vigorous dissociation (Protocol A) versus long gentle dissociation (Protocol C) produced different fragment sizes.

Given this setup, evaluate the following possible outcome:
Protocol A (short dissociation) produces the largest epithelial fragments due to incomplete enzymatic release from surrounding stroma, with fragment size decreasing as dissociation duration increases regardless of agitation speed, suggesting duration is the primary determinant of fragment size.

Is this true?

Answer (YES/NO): NO